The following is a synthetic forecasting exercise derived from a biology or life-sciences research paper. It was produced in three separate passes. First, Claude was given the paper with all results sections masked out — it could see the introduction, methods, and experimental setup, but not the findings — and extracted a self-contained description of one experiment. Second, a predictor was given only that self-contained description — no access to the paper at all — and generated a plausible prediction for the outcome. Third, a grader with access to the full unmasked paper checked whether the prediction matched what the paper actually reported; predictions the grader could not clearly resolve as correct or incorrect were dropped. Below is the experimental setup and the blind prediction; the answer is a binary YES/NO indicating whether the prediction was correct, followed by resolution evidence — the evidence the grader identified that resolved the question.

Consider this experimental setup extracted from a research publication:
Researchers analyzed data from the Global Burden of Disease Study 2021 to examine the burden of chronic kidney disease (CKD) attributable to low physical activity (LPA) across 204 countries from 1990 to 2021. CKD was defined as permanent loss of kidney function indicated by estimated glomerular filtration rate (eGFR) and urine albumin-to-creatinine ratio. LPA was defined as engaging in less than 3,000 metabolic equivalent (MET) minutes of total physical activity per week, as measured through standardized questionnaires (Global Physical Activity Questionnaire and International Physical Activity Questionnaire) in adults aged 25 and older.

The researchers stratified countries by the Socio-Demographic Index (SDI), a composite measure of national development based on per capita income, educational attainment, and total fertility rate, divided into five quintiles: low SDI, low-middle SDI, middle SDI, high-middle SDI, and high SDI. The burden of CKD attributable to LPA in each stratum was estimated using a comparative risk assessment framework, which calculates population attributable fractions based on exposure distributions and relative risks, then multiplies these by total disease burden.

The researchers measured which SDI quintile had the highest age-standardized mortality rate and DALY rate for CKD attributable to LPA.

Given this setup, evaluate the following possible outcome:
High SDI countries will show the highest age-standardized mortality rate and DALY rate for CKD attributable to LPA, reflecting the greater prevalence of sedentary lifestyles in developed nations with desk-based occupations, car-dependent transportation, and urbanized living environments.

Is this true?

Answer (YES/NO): NO